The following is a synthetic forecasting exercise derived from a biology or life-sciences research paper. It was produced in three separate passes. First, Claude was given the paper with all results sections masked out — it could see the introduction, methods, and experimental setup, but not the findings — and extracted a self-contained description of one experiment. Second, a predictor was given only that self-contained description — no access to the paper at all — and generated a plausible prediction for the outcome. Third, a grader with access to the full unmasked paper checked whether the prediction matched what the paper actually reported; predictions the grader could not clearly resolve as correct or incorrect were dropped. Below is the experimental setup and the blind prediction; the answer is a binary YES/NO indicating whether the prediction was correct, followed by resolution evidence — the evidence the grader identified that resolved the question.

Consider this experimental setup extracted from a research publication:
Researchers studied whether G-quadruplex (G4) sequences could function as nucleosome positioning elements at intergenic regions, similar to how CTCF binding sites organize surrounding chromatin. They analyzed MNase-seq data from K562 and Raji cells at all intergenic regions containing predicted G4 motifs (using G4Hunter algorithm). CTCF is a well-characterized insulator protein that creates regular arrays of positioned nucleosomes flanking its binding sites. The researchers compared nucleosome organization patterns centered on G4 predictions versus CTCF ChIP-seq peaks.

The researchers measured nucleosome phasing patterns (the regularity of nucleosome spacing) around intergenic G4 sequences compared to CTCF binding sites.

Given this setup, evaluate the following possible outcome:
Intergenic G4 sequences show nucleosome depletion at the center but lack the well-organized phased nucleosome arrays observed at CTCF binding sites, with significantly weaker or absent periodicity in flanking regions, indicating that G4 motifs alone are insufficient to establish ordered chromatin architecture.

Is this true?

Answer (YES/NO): NO